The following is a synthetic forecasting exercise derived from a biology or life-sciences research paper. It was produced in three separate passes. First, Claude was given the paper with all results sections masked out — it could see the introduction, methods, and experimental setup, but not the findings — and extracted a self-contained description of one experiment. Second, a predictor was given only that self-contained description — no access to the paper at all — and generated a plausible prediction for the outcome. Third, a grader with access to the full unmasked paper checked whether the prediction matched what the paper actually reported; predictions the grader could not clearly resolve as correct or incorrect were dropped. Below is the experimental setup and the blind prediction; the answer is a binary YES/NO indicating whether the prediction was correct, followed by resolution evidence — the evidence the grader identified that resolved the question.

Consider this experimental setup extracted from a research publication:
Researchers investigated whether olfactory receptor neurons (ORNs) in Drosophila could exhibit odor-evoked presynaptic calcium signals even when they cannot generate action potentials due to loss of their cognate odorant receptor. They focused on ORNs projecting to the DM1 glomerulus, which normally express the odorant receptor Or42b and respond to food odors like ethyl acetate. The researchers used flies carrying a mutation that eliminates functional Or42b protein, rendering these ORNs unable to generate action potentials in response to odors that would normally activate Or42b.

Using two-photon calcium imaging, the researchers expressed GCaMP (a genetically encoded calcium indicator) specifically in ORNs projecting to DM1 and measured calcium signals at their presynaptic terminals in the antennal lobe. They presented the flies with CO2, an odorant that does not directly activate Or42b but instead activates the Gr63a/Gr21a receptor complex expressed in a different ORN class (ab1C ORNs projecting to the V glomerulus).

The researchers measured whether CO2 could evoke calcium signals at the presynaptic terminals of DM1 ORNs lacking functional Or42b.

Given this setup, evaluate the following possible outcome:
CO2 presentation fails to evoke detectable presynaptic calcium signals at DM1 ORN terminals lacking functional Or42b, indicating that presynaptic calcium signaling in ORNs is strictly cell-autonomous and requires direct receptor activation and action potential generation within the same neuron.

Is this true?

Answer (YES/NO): NO